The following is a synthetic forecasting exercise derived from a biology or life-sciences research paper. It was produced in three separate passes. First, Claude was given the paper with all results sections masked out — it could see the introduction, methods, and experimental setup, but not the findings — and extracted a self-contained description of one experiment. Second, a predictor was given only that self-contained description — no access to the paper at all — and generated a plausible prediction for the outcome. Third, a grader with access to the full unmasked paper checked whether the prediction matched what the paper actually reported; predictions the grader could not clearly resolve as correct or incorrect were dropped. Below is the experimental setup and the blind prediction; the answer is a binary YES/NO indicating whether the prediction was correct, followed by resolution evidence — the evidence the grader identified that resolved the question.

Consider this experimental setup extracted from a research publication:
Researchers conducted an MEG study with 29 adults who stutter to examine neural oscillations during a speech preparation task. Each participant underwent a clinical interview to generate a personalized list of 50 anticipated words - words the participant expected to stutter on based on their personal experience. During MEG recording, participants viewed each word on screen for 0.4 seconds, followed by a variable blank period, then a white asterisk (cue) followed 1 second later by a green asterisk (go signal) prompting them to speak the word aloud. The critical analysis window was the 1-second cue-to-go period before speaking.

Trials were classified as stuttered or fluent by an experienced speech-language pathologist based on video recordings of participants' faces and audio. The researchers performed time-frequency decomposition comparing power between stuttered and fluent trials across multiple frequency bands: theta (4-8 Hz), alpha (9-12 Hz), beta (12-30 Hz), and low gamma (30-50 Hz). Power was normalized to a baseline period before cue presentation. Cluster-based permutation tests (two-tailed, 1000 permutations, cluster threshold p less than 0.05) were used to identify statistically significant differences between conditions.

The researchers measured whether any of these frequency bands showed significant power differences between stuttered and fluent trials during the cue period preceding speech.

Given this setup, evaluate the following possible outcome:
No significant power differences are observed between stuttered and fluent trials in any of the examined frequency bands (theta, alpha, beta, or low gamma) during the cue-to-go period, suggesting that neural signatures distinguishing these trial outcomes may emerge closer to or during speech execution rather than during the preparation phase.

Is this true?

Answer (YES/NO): NO